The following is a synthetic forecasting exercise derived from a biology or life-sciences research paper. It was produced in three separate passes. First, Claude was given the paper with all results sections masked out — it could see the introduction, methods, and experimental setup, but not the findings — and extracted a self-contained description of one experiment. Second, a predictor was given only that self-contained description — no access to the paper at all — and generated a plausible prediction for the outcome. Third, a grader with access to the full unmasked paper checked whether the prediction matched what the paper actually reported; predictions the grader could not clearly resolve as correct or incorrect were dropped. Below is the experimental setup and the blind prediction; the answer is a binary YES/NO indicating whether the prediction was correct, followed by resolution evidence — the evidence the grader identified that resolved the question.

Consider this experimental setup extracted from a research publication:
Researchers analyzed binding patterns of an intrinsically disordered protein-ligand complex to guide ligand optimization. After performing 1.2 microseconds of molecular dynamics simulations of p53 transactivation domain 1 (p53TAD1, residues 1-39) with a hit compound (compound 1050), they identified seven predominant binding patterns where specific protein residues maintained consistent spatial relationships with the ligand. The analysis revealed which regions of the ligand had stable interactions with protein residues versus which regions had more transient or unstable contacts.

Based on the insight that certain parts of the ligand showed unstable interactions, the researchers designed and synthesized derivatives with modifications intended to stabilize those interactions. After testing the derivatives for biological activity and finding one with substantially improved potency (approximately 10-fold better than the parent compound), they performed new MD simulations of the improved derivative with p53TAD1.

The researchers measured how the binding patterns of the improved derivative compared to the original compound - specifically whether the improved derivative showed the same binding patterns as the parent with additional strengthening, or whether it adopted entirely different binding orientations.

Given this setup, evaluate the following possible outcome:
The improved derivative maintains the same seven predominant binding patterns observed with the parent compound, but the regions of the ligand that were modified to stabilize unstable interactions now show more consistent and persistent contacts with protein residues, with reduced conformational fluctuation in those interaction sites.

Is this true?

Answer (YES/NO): NO